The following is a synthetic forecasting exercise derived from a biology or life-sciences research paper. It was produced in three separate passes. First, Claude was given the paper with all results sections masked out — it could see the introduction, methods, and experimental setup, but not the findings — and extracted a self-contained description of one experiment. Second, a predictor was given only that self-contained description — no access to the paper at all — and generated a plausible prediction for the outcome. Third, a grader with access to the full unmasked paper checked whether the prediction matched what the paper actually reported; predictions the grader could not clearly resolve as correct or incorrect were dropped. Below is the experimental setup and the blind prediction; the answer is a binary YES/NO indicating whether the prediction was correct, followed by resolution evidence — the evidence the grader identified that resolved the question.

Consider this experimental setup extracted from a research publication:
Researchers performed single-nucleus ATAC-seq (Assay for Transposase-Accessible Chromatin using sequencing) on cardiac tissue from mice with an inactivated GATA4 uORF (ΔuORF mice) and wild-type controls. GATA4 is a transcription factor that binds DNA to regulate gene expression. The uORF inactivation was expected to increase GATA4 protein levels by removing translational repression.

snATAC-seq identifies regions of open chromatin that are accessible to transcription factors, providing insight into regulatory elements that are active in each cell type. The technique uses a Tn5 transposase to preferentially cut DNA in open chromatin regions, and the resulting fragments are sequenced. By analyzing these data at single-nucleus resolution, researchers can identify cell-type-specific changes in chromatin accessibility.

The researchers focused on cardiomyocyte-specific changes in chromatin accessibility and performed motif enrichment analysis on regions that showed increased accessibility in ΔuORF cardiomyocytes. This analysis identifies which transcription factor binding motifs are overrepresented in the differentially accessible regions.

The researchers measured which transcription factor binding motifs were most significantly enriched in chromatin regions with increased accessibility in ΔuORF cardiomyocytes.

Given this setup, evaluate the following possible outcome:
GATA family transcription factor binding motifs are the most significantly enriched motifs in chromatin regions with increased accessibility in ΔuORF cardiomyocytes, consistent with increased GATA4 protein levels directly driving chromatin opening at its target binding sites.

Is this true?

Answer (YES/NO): NO